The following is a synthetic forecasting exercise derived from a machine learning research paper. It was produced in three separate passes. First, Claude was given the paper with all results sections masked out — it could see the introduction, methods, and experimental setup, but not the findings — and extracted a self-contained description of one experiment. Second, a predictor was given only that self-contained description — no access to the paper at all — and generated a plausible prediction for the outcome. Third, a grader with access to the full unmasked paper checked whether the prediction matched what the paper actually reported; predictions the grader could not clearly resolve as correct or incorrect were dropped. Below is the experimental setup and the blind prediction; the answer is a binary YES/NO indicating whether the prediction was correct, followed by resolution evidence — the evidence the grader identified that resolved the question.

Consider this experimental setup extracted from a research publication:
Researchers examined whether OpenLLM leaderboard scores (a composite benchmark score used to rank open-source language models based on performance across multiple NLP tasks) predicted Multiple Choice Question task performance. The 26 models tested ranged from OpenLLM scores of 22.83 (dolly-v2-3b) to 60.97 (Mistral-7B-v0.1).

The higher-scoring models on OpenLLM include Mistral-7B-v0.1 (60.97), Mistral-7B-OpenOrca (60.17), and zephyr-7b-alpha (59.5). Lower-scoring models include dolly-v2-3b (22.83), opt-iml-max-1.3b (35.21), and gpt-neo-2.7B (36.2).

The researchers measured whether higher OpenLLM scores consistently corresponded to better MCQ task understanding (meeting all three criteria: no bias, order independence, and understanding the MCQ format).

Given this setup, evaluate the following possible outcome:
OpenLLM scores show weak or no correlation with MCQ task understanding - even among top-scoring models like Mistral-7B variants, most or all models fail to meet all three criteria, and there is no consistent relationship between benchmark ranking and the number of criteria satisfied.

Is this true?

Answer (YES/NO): NO